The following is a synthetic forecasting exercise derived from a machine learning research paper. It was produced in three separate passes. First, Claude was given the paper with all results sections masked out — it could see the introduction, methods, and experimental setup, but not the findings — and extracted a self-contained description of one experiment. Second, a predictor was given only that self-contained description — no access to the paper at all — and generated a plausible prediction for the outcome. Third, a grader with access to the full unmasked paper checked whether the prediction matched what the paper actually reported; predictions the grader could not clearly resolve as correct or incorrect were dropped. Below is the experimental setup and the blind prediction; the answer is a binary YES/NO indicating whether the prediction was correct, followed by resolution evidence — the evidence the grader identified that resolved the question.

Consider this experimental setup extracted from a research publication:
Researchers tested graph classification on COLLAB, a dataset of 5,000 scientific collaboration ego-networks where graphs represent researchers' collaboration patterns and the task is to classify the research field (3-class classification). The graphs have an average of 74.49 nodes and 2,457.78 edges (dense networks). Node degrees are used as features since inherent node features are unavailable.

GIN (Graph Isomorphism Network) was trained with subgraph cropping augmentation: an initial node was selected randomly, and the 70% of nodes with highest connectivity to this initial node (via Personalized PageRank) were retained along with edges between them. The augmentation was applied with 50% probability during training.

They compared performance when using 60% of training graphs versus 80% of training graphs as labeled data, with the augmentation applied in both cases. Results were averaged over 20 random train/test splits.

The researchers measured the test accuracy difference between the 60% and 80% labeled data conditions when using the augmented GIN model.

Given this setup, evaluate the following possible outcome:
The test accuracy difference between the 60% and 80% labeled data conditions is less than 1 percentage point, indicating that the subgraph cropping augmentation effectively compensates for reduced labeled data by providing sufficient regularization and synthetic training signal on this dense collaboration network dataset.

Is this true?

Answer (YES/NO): NO